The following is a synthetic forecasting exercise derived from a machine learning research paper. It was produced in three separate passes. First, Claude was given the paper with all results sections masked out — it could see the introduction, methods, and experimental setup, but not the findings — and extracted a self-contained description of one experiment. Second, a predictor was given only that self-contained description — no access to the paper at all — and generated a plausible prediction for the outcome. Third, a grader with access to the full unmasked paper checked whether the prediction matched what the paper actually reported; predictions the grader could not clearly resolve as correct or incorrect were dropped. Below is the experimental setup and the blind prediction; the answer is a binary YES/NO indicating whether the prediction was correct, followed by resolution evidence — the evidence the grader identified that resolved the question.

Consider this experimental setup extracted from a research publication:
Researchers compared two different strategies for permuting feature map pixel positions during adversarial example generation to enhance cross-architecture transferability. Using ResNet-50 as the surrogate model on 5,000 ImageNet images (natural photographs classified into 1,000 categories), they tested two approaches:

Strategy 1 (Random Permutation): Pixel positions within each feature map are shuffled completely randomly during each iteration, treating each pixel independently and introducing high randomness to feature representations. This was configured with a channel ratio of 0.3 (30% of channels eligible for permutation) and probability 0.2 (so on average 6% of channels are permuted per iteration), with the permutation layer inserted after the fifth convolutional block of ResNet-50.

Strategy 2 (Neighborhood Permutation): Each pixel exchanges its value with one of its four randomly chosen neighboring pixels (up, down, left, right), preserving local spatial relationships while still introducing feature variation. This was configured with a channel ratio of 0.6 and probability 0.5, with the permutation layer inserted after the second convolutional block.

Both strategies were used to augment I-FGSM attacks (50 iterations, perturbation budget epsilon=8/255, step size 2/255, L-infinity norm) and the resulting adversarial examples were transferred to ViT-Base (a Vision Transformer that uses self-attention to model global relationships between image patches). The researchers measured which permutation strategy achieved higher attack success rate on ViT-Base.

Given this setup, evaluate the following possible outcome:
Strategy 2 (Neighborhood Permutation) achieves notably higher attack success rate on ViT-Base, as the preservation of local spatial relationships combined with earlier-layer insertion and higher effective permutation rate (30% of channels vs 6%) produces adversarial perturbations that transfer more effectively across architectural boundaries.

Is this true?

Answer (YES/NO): YES